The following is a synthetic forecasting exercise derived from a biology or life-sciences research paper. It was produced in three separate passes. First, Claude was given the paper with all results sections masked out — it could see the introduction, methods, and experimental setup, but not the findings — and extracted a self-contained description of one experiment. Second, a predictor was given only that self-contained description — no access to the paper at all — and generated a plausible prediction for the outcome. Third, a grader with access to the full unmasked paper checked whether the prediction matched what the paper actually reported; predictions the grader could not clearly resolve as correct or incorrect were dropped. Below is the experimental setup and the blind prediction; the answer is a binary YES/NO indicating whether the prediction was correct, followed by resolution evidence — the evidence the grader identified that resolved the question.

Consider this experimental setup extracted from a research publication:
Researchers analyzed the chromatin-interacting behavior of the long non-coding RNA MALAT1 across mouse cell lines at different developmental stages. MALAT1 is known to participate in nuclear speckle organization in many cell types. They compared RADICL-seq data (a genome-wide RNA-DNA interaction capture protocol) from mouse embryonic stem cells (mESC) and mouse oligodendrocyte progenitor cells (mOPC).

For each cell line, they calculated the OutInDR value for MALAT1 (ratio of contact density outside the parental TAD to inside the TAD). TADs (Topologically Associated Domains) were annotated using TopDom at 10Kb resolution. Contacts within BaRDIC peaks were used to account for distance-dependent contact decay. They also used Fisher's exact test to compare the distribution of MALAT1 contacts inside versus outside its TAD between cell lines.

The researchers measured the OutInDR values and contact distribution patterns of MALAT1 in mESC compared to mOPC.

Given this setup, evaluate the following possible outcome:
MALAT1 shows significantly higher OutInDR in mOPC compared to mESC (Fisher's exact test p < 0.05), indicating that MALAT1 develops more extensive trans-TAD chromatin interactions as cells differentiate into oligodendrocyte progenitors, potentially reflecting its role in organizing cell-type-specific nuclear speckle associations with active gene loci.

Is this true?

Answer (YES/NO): YES